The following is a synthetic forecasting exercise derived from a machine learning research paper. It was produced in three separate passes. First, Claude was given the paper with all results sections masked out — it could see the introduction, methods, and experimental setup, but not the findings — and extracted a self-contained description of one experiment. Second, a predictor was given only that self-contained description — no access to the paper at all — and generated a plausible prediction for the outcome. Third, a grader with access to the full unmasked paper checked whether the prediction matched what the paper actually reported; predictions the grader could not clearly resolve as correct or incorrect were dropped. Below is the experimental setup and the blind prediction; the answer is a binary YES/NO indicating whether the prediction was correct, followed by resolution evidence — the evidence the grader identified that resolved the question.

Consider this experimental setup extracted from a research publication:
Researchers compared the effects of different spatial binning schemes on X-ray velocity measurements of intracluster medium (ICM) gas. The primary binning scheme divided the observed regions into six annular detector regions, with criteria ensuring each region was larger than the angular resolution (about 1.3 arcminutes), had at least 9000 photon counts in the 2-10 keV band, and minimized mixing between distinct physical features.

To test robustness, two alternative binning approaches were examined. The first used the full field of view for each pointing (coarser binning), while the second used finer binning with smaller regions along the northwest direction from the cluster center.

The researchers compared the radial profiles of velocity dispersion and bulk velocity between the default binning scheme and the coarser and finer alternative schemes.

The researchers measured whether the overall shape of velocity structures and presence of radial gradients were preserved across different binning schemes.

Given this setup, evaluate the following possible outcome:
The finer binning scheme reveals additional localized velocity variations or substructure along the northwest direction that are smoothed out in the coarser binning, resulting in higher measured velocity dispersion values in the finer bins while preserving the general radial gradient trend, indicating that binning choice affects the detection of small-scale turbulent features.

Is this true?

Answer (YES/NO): NO